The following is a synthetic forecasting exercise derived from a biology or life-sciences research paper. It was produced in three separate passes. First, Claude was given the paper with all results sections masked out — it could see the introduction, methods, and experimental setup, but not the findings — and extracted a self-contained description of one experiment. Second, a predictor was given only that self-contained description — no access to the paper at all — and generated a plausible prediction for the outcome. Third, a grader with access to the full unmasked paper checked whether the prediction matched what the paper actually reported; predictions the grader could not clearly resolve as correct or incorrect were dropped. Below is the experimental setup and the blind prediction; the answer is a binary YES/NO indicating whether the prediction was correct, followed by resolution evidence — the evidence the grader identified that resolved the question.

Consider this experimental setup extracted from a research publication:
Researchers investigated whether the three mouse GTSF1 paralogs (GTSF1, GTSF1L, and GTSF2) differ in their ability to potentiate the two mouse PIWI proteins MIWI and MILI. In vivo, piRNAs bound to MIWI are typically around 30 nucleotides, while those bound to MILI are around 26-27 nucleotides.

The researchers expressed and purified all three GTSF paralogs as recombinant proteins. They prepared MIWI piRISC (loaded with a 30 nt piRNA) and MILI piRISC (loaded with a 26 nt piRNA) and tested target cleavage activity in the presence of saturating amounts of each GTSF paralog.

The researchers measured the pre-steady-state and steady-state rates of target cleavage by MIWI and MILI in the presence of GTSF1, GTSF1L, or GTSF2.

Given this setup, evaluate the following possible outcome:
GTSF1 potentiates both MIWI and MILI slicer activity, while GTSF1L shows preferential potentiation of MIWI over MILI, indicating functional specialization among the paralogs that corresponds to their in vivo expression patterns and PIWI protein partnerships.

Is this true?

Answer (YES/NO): YES